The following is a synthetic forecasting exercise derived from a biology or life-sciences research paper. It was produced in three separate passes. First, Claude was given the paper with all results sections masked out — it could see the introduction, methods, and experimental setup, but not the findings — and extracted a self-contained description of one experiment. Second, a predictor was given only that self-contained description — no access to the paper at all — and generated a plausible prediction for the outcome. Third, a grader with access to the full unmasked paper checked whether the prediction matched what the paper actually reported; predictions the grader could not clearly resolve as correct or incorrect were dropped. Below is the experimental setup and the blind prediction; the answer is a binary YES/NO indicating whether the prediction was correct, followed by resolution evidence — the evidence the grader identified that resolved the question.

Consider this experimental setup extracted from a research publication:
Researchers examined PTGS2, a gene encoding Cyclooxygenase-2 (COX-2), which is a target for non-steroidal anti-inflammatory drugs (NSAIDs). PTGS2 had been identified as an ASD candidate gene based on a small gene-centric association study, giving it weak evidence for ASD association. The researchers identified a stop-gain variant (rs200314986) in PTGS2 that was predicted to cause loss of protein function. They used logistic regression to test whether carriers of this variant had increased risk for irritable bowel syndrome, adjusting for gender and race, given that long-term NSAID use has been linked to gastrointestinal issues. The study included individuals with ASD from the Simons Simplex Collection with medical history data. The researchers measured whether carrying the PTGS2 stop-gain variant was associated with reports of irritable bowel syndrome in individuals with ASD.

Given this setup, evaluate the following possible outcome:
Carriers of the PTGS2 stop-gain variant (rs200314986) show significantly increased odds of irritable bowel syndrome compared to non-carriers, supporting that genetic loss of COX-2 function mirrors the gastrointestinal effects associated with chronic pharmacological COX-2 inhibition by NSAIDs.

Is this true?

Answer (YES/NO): YES